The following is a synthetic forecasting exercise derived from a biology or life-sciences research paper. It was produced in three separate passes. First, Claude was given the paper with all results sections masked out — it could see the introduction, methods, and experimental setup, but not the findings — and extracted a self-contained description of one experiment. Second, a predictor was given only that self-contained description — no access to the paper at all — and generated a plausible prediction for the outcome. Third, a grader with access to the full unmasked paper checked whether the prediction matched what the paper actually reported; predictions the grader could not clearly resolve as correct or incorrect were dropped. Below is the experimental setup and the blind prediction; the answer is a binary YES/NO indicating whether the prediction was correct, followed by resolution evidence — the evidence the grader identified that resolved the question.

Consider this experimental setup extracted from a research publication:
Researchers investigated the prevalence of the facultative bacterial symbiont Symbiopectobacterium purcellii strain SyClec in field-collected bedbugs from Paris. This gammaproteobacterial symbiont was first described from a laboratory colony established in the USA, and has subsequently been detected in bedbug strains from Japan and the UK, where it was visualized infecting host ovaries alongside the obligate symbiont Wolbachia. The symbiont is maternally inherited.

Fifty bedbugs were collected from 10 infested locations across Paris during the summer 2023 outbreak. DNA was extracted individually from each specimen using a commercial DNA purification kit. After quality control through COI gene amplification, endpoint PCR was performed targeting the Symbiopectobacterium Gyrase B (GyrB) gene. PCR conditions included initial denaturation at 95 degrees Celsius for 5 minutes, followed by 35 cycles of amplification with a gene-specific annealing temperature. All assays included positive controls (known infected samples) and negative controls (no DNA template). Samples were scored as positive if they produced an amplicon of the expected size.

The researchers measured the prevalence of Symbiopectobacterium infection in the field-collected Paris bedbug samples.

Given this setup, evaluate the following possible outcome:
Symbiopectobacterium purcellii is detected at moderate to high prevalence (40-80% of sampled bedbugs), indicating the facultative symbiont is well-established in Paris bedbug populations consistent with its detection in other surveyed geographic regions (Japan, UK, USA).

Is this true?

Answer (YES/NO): NO